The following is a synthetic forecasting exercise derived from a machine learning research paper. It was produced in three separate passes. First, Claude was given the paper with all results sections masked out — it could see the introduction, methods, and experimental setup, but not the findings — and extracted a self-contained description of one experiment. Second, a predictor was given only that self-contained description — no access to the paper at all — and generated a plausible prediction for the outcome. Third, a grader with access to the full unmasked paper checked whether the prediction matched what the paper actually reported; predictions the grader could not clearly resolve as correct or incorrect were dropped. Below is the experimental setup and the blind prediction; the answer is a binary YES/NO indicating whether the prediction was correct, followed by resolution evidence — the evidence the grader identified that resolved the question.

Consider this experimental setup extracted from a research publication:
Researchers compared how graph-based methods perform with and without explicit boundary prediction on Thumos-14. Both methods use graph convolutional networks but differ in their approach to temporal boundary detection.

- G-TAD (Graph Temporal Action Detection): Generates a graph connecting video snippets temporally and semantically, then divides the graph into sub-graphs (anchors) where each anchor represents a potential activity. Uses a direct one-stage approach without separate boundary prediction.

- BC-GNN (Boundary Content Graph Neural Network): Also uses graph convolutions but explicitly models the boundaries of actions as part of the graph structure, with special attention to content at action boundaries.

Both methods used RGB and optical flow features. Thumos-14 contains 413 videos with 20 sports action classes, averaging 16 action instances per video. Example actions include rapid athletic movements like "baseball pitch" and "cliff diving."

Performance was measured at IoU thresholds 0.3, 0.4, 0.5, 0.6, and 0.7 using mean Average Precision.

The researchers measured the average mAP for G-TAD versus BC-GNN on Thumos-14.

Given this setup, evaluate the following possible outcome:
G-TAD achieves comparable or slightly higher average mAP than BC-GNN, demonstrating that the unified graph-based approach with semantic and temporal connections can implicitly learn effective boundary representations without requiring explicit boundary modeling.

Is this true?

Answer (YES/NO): NO